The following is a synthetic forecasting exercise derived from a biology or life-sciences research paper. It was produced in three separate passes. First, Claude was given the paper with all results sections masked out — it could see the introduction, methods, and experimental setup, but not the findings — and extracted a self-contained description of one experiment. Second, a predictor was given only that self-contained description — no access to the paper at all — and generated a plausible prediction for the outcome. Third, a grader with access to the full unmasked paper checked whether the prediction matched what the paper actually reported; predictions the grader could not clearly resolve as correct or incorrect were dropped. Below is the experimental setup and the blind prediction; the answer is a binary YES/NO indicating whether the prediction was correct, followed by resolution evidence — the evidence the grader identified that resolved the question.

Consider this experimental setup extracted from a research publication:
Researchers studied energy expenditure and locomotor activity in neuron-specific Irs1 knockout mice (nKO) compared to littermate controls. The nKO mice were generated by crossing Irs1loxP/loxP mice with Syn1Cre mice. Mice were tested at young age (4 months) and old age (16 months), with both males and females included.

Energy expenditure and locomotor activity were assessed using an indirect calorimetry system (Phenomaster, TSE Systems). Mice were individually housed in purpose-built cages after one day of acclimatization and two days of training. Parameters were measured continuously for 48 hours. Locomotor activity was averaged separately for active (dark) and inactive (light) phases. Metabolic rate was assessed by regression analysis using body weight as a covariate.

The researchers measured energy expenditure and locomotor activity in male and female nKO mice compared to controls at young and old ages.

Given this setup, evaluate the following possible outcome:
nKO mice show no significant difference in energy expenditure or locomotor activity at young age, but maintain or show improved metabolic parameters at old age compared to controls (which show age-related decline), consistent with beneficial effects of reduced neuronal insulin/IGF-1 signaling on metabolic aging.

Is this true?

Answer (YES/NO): NO